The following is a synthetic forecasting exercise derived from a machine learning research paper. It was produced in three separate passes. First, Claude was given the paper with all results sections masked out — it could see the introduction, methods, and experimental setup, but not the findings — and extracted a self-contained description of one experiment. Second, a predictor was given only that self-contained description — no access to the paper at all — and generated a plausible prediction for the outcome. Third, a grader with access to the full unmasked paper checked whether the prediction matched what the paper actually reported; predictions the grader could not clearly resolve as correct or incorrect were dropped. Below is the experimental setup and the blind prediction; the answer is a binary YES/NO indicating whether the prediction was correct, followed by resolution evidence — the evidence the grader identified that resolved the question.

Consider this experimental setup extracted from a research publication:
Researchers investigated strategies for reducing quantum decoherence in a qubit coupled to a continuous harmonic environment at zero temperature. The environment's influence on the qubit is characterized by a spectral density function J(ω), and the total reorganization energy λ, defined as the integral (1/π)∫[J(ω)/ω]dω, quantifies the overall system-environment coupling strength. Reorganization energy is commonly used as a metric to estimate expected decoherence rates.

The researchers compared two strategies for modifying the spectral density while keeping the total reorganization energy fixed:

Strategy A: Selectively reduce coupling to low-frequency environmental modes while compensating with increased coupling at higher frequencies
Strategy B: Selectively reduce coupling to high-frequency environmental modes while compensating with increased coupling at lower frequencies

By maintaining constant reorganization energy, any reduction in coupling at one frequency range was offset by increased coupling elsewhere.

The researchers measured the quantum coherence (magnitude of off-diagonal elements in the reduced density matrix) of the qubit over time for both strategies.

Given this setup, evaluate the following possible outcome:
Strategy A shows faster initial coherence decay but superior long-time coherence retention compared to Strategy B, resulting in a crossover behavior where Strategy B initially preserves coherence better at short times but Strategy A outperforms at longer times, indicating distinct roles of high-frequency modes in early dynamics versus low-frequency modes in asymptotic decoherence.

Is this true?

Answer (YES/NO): YES